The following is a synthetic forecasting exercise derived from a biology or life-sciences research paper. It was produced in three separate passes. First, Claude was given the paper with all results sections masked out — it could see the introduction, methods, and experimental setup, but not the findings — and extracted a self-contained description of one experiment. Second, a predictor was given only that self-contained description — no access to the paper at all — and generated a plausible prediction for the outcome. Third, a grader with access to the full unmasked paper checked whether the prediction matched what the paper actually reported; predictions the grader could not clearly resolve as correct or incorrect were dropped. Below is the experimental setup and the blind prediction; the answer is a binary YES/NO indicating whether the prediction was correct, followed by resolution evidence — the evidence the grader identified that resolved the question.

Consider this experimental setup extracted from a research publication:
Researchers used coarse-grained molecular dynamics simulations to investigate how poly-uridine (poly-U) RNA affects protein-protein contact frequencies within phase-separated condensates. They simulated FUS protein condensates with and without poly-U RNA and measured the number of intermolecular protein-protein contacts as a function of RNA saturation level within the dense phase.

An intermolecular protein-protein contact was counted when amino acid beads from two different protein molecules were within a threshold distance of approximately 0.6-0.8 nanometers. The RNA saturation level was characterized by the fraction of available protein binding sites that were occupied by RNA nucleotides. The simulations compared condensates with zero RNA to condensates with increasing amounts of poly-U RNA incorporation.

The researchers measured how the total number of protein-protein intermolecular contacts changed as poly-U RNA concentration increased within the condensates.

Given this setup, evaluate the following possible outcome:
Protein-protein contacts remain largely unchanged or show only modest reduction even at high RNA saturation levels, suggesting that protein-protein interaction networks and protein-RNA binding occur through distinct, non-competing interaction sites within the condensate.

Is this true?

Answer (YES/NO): NO